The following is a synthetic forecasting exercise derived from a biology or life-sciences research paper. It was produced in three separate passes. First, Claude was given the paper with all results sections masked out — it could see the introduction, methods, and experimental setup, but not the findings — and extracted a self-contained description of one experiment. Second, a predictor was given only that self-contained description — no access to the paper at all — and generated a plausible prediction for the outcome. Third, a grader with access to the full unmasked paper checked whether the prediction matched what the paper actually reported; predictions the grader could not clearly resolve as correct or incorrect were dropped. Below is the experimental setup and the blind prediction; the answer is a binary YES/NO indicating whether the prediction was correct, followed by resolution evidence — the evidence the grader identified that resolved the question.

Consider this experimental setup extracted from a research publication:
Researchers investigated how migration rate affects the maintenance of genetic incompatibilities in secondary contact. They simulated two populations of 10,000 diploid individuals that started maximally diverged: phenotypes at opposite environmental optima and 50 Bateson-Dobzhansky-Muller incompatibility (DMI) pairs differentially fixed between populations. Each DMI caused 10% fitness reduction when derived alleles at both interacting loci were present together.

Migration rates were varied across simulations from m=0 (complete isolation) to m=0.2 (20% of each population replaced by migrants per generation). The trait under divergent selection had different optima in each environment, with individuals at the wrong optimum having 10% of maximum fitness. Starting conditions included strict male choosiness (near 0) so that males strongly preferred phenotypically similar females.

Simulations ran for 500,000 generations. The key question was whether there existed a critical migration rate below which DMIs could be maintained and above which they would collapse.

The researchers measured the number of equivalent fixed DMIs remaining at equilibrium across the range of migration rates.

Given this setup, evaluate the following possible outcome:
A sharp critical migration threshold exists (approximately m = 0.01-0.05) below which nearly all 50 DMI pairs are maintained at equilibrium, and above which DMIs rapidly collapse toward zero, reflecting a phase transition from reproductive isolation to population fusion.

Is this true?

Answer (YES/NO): NO